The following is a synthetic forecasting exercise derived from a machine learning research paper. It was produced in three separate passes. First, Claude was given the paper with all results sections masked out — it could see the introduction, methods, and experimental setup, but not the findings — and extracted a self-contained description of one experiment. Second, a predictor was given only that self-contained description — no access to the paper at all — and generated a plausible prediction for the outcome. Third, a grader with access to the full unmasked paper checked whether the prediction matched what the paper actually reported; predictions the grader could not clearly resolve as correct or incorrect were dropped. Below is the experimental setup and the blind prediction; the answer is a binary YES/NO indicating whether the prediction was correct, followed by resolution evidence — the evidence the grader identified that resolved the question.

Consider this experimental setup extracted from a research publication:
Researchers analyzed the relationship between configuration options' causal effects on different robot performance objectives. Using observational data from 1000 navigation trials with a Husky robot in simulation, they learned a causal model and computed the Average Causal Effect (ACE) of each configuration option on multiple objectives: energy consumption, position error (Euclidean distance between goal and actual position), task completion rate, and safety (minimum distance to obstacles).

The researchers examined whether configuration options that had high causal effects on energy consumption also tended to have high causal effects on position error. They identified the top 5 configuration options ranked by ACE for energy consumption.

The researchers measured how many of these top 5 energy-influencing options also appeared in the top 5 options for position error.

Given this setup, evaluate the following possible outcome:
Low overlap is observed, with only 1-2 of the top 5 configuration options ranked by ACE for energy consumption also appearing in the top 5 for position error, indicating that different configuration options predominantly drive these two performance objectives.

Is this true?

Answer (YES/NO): NO